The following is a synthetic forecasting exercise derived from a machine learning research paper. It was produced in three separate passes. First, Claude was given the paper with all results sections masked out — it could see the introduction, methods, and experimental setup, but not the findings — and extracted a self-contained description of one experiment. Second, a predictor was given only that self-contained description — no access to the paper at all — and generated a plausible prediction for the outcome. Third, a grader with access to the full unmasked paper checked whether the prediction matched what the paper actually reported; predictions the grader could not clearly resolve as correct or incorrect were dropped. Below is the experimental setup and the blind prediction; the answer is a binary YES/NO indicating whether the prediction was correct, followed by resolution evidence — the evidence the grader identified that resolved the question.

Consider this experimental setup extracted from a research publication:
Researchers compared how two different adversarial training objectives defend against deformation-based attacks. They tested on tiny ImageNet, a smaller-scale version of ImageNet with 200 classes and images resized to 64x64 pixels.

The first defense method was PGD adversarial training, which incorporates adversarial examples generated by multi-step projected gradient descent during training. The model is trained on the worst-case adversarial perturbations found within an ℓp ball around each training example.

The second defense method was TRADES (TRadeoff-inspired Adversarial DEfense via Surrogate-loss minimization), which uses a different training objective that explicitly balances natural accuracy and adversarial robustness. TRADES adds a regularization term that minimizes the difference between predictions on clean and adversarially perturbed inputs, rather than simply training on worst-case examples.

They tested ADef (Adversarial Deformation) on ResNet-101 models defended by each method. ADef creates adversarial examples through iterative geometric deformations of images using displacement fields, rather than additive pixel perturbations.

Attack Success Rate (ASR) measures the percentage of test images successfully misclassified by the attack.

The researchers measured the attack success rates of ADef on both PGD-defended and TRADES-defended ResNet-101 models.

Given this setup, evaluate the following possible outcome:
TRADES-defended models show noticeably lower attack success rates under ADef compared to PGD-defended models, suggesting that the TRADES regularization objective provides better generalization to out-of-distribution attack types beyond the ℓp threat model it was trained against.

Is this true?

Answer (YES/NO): NO